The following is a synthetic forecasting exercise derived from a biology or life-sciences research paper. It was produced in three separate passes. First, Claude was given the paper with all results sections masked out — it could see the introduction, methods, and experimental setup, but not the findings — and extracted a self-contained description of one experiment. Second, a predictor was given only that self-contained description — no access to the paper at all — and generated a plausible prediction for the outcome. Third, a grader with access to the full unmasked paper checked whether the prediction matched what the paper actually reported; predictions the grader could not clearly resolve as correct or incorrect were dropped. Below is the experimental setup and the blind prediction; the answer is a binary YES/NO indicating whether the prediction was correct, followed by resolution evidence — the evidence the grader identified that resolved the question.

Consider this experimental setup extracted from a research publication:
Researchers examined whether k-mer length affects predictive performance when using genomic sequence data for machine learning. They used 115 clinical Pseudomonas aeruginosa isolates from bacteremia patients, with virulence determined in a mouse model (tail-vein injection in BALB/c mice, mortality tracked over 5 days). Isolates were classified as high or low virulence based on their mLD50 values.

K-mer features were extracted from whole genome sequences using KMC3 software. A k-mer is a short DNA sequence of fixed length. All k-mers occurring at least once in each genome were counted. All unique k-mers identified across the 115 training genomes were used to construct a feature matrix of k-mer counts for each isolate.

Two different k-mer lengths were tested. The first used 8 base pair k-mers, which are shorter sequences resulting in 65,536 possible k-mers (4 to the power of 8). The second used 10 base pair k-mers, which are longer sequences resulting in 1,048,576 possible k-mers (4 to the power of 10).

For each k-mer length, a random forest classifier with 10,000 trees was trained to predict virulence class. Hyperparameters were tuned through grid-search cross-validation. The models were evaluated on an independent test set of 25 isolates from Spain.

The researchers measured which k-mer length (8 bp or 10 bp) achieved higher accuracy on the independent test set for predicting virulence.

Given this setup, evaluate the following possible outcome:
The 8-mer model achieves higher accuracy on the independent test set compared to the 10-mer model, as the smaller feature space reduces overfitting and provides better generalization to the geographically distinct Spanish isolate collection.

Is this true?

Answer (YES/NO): NO